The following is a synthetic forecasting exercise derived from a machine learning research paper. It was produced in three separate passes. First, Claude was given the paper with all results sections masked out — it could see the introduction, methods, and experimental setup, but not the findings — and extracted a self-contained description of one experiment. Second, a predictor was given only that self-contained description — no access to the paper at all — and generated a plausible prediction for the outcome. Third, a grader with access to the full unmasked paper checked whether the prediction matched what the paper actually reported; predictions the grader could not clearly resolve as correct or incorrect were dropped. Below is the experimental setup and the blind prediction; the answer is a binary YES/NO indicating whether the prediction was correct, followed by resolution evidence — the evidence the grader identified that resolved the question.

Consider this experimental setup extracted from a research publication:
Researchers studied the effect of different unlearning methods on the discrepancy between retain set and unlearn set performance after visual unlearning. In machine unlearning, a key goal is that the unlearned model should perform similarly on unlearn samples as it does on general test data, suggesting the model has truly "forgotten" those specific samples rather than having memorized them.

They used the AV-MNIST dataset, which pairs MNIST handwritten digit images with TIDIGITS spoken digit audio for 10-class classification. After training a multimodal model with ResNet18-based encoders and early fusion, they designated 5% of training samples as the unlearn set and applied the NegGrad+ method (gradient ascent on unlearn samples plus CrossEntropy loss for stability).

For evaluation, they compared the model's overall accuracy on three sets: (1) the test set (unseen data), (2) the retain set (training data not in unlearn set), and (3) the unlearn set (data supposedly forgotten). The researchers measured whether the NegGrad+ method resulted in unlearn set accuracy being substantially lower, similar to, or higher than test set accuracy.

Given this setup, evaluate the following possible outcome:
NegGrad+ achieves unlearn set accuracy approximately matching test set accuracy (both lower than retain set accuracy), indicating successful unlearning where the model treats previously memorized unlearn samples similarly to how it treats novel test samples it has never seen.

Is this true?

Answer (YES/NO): NO